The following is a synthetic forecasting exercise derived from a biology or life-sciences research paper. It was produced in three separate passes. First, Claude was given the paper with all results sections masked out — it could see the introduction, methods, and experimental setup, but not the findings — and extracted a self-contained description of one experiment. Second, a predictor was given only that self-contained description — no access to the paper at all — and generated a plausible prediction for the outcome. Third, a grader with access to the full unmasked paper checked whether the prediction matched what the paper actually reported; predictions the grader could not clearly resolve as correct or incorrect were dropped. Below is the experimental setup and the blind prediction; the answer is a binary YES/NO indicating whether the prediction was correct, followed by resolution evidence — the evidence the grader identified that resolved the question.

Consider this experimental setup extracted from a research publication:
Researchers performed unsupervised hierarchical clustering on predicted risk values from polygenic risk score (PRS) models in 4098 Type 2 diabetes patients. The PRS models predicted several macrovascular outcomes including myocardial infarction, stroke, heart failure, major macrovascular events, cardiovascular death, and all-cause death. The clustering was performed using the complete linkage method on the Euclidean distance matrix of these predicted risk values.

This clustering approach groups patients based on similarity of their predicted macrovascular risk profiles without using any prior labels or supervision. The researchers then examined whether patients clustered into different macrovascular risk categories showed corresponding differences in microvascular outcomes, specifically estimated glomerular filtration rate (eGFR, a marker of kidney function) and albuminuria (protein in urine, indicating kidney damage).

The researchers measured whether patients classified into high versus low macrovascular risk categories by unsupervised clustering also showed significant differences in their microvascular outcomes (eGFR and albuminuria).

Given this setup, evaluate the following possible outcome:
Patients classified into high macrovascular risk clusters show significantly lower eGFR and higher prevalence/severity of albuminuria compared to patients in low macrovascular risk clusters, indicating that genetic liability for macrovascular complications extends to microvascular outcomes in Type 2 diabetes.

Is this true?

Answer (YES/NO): YES